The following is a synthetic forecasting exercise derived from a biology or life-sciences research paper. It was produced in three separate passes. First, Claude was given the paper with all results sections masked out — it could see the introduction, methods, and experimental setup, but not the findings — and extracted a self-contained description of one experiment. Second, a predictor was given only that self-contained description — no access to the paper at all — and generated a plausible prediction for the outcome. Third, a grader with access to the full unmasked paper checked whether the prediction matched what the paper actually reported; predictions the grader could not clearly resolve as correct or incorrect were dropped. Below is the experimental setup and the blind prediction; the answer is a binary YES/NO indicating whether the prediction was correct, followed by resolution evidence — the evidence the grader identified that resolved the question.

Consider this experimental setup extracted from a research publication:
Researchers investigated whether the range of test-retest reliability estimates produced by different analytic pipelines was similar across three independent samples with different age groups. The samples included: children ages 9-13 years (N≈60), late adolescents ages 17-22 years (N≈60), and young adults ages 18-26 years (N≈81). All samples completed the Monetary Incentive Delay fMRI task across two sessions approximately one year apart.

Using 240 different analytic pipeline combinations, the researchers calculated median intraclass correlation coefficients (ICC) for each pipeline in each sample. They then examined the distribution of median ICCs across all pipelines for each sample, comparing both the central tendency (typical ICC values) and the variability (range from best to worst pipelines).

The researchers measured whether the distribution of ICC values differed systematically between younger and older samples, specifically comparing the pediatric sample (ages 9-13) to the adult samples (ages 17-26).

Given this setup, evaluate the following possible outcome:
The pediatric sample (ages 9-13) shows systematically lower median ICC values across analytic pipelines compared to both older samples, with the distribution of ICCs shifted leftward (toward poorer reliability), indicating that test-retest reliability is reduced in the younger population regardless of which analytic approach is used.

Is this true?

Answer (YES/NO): NO